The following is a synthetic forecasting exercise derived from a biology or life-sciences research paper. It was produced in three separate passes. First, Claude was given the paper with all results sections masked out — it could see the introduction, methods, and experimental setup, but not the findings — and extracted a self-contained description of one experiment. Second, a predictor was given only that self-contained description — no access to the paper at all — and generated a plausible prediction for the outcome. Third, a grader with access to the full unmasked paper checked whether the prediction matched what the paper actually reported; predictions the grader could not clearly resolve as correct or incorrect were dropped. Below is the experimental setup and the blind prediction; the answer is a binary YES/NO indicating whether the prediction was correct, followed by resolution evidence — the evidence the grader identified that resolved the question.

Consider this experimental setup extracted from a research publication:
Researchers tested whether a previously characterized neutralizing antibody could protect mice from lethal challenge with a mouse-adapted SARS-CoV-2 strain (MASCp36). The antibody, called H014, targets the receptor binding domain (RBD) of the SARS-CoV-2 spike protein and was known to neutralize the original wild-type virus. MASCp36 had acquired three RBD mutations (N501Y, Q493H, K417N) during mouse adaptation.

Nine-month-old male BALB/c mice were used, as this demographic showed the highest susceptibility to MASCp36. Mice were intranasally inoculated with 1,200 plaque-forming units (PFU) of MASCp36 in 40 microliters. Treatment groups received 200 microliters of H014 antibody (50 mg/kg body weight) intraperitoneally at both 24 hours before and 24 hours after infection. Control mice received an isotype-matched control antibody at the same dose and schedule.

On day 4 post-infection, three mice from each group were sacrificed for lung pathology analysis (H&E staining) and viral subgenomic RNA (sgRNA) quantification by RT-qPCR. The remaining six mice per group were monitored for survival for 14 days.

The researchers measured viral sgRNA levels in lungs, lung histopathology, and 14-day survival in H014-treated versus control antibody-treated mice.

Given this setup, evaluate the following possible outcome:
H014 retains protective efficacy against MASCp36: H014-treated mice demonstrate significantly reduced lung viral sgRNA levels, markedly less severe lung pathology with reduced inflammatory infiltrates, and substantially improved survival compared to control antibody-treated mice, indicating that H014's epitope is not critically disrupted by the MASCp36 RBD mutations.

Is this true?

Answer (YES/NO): YES